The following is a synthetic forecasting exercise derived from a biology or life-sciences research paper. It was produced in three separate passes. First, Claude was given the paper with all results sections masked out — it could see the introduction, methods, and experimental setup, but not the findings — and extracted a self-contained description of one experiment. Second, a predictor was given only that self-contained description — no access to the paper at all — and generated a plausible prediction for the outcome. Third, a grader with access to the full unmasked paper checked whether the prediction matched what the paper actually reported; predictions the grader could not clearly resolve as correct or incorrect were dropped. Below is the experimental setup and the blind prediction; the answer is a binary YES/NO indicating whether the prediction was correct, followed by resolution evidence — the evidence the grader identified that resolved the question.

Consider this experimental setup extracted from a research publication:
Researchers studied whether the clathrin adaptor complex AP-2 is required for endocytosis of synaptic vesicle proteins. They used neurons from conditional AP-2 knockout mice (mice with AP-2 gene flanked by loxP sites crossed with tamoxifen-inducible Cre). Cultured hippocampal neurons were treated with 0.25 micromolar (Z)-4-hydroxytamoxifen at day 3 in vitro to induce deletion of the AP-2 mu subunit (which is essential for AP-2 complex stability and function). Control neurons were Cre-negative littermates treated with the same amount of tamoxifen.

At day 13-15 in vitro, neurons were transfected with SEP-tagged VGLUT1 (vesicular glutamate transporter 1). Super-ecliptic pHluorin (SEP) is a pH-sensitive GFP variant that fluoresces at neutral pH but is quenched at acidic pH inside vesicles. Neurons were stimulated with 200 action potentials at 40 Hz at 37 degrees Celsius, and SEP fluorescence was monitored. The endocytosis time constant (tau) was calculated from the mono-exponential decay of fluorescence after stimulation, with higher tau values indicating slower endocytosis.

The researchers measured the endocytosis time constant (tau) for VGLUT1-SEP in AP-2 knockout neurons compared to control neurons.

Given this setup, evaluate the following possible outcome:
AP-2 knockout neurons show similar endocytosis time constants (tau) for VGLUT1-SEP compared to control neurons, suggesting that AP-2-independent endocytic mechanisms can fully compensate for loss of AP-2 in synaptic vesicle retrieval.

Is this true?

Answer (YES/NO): NO